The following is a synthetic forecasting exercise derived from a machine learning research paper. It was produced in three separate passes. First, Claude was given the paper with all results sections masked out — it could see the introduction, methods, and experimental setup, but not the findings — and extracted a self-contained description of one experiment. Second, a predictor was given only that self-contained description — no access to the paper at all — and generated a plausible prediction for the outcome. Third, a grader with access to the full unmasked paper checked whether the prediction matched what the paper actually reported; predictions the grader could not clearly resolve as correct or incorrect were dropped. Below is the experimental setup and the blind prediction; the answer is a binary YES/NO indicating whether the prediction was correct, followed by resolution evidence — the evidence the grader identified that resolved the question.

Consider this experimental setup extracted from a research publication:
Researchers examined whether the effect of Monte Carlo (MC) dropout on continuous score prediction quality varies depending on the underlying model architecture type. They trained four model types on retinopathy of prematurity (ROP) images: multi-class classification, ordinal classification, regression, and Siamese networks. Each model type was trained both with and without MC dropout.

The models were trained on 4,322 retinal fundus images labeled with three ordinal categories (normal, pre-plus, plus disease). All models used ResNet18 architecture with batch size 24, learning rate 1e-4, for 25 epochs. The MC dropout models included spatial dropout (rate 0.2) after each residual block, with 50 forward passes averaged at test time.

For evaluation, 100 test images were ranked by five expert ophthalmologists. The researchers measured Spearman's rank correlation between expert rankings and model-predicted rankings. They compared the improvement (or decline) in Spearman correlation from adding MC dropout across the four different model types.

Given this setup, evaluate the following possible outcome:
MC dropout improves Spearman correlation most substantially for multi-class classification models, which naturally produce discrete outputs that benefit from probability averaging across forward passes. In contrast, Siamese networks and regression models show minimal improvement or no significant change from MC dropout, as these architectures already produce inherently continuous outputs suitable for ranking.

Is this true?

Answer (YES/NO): NO